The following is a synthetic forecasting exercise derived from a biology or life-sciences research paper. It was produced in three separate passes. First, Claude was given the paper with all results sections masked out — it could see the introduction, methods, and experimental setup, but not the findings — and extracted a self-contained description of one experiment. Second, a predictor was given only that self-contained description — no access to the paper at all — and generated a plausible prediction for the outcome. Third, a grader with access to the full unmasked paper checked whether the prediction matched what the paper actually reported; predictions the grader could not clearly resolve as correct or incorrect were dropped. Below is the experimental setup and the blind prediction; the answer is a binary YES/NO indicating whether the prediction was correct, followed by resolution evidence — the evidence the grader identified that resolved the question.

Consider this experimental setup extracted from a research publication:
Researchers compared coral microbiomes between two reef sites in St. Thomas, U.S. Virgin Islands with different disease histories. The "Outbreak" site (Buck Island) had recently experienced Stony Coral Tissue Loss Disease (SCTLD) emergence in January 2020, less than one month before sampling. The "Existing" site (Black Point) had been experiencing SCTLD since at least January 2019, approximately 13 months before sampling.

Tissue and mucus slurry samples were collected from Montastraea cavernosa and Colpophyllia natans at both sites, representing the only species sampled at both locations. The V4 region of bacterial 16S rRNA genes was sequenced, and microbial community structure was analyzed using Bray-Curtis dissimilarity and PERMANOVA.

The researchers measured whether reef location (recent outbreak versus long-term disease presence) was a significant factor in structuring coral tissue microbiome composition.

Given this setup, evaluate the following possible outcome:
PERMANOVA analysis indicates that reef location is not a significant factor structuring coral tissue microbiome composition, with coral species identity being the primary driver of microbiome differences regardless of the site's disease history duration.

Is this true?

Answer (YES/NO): NO